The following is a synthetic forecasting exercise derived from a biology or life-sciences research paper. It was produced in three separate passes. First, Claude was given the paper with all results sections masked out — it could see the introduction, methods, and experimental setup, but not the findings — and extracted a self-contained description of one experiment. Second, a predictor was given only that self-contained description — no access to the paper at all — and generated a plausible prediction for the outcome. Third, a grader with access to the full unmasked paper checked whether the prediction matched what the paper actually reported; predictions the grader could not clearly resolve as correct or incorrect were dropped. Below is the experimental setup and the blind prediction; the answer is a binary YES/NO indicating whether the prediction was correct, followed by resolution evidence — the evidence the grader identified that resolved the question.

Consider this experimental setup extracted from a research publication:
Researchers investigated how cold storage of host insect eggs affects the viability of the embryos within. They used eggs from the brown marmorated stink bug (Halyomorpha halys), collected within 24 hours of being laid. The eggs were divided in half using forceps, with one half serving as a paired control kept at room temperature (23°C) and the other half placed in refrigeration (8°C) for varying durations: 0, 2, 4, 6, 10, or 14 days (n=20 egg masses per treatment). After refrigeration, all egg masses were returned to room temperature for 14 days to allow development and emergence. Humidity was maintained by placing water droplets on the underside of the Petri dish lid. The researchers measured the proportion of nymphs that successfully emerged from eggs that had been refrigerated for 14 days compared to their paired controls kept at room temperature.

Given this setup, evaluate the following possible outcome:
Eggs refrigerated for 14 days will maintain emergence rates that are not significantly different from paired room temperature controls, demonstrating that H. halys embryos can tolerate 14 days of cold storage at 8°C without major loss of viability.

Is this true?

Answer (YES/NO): NO